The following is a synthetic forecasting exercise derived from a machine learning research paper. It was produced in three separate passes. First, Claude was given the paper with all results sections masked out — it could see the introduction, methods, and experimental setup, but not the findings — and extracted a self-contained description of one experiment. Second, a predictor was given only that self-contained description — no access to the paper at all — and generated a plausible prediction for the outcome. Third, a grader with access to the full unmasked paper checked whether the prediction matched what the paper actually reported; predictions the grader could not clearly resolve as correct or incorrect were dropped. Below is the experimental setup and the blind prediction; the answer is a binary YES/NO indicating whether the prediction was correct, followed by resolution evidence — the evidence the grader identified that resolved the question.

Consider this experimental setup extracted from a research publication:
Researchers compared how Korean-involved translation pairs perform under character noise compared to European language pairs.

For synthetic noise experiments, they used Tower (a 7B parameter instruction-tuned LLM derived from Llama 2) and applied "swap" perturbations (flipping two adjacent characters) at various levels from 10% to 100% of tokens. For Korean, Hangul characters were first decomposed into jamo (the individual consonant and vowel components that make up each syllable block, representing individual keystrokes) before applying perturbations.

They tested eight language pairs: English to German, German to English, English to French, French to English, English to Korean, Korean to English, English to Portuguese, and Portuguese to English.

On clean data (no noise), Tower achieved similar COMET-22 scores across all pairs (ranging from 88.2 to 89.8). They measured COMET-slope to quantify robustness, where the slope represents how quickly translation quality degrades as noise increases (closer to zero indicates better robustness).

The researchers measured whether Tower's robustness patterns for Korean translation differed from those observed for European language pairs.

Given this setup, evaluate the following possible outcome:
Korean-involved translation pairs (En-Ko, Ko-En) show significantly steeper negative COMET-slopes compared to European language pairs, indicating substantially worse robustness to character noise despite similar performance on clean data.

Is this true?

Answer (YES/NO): NO